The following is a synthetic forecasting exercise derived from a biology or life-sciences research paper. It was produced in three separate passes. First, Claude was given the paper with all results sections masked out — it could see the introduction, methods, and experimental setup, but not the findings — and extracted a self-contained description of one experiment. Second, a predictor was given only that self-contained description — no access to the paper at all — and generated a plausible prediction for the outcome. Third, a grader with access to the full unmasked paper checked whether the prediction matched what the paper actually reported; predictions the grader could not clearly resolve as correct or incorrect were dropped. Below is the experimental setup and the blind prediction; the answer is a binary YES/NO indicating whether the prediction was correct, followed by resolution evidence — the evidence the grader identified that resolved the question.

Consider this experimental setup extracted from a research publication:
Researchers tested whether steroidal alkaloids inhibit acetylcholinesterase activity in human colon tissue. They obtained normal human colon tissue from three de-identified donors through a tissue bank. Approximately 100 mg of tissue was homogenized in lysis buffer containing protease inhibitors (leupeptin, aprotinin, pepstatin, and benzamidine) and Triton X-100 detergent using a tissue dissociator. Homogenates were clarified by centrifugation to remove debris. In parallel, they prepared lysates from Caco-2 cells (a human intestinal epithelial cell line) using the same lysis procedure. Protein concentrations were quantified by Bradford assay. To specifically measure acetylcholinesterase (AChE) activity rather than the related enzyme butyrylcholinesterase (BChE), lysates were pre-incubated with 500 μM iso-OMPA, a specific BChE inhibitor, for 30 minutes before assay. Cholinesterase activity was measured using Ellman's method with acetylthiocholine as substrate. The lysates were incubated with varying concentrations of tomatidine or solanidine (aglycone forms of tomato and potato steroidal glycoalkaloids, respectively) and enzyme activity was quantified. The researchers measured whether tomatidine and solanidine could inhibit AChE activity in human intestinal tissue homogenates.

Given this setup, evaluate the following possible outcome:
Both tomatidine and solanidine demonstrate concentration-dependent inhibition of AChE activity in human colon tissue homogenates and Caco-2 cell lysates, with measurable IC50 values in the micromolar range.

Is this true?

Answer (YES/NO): NO